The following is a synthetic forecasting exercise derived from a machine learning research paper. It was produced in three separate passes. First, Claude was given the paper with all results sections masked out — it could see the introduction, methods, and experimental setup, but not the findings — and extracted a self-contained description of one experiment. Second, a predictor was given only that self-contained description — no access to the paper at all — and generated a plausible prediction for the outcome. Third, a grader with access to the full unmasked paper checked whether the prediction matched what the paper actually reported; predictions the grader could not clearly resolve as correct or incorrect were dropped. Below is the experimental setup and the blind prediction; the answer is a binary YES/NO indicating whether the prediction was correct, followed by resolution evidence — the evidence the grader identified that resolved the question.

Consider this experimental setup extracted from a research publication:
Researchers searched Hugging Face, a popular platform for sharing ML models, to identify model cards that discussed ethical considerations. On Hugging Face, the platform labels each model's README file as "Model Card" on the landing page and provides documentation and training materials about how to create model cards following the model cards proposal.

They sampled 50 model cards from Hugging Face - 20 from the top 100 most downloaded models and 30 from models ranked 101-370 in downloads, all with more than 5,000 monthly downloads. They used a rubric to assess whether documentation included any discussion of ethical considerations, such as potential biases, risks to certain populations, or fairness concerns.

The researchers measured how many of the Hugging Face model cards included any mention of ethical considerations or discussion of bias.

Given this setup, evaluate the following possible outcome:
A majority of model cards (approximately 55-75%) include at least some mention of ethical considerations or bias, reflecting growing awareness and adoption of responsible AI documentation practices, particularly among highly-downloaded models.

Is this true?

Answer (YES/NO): NO